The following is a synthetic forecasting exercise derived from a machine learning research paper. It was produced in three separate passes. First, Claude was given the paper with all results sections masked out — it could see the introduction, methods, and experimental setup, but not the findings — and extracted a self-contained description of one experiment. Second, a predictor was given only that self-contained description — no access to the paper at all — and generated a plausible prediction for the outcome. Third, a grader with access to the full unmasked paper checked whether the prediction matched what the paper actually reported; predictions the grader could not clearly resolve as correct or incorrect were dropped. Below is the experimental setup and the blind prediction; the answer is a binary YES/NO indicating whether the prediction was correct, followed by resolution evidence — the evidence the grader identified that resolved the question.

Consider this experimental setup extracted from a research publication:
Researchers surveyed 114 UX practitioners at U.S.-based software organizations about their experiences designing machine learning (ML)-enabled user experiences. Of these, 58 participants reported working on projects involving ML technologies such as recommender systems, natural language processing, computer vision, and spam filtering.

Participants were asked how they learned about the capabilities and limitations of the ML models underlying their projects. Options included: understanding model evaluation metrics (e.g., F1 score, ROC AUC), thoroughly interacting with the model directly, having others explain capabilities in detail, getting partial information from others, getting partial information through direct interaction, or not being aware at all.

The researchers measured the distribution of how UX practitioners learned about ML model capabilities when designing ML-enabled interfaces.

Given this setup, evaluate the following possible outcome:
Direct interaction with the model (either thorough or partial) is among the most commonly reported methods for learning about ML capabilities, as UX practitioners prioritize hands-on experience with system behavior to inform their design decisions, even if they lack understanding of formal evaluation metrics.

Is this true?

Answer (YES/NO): NO